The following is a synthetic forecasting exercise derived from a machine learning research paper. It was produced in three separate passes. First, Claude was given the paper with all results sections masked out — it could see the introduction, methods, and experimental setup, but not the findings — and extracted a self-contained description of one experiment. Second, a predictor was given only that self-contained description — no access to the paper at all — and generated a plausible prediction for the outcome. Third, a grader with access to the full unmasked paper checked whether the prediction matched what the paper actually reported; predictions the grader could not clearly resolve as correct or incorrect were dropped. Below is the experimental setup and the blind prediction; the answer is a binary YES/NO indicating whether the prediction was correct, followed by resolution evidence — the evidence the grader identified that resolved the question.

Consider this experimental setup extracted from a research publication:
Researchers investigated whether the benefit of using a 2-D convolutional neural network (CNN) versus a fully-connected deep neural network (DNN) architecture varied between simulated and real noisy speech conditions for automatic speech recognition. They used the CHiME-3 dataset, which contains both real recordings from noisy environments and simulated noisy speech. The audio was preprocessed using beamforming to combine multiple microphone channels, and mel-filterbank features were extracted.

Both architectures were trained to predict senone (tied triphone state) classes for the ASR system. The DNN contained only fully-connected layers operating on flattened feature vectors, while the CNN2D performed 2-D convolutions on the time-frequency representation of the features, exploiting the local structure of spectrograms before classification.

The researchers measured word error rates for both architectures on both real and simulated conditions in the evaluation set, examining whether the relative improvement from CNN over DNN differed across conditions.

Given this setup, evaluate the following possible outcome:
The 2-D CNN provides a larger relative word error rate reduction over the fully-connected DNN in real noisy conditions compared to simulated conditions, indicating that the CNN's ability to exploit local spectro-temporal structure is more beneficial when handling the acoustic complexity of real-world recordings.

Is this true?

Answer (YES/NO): YES